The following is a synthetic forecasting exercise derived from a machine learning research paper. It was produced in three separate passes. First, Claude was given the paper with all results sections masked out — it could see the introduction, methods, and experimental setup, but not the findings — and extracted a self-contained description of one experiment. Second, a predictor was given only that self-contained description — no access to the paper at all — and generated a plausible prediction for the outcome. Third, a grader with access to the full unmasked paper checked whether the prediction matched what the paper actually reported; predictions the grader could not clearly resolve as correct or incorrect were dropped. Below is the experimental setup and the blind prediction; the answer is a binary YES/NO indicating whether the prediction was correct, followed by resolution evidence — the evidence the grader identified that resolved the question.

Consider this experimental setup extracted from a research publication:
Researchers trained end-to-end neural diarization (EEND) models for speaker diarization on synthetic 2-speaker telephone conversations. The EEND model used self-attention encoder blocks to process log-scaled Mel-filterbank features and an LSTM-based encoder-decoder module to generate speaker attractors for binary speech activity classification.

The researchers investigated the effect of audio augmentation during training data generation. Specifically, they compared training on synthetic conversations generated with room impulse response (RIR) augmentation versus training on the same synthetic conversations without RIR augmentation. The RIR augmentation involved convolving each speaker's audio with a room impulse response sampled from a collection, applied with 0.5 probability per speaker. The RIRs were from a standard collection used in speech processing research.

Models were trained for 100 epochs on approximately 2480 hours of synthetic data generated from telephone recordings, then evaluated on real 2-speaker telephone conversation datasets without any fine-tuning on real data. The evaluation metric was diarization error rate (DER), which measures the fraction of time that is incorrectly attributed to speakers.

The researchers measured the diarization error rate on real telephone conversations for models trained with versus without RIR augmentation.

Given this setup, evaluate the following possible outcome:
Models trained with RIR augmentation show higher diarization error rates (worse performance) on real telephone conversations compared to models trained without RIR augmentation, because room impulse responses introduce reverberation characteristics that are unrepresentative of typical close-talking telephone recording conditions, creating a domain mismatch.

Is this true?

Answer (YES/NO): YES